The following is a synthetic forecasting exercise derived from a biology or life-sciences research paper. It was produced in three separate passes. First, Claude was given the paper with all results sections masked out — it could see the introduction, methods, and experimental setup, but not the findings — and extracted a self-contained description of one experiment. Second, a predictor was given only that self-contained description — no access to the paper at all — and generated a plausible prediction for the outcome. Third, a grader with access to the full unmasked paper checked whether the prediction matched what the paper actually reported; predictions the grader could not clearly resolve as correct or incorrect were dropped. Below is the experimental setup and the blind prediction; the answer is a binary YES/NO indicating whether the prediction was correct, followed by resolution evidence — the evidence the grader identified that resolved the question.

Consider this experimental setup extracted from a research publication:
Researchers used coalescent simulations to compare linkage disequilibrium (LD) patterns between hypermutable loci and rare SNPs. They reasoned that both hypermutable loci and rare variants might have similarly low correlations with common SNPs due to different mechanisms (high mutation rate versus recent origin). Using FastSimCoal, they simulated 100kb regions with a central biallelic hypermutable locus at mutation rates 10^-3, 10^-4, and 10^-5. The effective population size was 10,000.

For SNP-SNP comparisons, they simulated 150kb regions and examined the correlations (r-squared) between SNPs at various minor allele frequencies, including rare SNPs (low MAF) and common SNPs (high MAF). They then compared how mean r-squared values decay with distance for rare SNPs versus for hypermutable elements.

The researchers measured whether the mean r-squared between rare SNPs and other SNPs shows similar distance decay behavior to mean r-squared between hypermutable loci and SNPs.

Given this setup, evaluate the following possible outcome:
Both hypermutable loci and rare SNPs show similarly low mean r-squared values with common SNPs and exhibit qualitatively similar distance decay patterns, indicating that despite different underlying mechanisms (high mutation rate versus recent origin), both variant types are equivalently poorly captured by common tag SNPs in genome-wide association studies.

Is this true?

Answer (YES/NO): NO